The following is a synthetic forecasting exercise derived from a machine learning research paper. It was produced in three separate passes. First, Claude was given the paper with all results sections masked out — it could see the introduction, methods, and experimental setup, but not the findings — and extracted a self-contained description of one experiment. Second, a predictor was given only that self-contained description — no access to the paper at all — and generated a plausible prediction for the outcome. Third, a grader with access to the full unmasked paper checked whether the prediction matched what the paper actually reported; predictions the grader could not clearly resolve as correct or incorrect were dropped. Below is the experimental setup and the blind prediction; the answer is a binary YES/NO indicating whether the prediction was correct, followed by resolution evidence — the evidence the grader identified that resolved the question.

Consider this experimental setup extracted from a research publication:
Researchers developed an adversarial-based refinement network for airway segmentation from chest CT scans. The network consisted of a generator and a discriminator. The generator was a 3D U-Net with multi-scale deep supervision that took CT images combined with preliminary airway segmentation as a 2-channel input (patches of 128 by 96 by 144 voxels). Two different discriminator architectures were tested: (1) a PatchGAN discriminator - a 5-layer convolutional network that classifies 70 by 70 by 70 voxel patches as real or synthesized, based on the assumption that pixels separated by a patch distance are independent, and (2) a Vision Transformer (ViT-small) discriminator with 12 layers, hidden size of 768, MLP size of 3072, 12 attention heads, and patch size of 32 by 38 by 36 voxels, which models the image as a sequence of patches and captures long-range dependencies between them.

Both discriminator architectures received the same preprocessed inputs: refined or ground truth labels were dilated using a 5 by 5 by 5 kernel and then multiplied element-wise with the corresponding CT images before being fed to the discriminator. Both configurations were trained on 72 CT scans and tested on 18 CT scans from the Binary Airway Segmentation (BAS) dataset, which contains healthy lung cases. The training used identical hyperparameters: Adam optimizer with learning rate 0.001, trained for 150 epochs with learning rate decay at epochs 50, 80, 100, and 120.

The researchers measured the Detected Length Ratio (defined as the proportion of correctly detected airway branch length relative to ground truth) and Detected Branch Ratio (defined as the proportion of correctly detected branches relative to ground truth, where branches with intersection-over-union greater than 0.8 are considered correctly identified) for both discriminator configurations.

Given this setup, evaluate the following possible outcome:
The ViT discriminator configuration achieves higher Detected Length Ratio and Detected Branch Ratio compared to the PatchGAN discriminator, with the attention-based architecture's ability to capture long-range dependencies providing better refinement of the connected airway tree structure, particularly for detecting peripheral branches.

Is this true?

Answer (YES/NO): NO